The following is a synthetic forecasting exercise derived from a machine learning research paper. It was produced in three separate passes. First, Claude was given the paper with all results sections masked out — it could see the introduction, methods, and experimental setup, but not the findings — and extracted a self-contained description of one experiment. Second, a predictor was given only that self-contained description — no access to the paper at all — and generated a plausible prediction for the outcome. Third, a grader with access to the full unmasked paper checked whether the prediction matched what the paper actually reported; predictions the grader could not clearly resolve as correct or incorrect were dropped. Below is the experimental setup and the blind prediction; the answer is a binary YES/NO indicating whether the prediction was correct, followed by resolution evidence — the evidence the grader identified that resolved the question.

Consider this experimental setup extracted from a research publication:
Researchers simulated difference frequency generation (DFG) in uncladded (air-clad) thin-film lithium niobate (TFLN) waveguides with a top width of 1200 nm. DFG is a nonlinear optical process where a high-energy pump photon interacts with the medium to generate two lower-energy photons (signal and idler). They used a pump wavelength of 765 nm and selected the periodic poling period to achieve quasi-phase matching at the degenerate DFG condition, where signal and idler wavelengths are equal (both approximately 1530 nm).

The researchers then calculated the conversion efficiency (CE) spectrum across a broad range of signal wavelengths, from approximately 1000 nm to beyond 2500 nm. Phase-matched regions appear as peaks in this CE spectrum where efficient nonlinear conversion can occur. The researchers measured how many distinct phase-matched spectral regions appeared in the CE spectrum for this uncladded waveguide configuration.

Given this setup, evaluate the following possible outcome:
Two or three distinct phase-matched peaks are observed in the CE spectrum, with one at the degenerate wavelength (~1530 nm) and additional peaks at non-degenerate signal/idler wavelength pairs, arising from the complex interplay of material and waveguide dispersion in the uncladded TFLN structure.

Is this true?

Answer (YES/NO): YES